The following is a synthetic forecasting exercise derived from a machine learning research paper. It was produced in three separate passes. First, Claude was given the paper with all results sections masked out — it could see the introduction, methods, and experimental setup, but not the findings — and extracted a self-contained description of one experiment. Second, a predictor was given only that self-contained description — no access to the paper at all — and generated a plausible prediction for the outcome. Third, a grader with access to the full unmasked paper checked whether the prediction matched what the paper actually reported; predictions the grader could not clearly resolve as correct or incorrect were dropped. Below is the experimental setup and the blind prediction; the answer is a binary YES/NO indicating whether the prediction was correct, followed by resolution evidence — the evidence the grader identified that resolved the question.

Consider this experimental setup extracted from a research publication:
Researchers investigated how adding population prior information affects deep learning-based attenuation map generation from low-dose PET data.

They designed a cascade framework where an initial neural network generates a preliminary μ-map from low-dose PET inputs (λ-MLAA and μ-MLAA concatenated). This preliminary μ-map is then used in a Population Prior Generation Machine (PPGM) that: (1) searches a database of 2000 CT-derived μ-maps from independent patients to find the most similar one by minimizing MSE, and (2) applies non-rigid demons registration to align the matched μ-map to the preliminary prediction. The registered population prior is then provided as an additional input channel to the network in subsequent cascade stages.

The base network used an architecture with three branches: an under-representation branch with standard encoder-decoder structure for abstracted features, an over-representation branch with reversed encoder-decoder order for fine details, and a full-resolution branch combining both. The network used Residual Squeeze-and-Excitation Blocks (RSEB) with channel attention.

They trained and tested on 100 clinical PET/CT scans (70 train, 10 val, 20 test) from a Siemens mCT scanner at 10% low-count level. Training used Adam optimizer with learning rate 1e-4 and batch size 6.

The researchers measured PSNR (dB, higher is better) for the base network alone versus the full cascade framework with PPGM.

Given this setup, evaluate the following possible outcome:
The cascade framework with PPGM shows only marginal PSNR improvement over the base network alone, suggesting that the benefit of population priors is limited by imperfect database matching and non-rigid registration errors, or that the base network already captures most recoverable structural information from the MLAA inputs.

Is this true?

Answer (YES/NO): NO